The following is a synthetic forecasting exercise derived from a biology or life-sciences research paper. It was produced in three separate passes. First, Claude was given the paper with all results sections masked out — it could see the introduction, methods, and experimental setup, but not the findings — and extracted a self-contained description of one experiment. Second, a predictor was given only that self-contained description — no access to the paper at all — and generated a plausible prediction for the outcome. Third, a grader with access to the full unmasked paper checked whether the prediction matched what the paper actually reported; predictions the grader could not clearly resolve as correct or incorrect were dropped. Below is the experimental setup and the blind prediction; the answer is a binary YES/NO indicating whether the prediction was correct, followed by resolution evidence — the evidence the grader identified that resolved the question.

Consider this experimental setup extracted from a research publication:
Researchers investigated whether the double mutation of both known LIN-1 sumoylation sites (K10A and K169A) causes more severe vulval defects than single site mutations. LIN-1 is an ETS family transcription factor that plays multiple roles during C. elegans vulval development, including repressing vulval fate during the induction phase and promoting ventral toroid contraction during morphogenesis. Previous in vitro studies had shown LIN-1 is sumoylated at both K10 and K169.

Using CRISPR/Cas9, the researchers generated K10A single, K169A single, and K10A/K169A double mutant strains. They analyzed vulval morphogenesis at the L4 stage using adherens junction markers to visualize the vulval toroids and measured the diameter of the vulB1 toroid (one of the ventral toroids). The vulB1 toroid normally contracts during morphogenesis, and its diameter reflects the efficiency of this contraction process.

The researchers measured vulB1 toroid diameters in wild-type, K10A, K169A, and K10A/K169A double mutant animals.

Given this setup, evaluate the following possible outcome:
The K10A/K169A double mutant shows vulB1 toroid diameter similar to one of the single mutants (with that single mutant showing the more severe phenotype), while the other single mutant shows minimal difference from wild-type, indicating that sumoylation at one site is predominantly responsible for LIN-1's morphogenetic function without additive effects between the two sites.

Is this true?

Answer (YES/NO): YES